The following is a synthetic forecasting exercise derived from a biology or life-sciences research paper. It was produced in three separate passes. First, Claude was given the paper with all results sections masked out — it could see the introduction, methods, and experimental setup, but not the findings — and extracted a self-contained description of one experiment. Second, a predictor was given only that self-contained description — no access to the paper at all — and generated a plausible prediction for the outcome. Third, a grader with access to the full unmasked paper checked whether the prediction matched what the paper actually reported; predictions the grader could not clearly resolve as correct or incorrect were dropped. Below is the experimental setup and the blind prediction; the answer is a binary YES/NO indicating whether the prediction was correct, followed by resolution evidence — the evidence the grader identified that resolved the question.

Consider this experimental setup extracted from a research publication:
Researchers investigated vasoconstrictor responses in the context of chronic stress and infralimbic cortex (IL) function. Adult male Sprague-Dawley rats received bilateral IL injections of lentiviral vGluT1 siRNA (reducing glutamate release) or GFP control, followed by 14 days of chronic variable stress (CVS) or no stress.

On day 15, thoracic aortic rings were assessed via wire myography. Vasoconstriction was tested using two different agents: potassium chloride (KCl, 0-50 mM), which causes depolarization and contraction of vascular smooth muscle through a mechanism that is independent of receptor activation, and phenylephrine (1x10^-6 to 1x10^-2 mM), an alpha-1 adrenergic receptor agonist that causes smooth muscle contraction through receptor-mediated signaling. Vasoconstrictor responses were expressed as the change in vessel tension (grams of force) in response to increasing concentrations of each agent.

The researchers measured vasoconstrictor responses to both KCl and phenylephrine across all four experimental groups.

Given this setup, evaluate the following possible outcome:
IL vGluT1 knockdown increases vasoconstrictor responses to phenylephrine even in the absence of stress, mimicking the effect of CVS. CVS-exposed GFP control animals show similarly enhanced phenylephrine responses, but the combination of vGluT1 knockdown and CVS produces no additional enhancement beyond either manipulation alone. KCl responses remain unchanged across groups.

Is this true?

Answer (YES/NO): NO